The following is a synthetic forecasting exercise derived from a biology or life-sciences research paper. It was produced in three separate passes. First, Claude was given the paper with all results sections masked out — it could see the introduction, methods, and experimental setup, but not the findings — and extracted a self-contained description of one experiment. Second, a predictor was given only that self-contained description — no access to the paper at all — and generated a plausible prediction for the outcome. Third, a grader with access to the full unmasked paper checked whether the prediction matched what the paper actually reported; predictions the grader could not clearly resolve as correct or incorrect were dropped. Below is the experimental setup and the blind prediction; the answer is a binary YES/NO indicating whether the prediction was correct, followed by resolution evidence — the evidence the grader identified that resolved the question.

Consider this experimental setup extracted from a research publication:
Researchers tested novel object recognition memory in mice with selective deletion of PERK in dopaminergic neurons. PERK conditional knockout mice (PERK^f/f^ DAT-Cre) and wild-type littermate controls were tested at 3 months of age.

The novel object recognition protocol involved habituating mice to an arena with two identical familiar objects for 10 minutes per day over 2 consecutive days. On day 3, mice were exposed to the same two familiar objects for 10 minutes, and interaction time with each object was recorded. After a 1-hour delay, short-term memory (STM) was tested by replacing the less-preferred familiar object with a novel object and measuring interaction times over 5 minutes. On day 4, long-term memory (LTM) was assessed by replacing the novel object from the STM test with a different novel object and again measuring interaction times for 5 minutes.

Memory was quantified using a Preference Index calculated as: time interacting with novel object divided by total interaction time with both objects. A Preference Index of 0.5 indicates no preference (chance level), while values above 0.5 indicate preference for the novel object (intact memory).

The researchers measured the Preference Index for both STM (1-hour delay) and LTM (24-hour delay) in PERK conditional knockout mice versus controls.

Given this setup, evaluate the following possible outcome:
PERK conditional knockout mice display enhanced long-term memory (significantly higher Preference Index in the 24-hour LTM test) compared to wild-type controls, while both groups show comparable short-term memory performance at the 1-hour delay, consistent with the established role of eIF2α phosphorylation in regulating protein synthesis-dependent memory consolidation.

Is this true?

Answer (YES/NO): NO